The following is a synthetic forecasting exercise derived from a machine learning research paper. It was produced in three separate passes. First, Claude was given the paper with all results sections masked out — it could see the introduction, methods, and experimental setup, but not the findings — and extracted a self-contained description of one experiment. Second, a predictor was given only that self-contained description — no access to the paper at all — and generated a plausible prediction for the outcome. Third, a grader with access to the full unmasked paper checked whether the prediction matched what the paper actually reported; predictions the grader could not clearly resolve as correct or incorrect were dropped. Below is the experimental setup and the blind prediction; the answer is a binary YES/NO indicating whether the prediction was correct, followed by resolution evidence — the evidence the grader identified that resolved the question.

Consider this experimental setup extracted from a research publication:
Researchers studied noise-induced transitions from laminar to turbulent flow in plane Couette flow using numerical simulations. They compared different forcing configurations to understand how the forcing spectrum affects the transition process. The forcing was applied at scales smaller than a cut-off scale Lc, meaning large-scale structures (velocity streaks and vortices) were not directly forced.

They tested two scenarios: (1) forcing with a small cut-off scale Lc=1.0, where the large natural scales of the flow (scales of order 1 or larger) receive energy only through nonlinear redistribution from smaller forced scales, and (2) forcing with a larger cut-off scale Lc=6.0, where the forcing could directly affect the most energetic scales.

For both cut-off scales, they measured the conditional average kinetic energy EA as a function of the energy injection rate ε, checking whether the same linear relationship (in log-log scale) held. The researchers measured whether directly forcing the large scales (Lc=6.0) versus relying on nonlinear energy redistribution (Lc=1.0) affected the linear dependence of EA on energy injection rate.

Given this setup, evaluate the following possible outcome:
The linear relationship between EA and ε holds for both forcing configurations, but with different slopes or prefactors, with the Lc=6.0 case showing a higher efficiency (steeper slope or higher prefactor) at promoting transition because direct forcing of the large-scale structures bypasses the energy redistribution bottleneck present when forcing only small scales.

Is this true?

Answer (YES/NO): YES